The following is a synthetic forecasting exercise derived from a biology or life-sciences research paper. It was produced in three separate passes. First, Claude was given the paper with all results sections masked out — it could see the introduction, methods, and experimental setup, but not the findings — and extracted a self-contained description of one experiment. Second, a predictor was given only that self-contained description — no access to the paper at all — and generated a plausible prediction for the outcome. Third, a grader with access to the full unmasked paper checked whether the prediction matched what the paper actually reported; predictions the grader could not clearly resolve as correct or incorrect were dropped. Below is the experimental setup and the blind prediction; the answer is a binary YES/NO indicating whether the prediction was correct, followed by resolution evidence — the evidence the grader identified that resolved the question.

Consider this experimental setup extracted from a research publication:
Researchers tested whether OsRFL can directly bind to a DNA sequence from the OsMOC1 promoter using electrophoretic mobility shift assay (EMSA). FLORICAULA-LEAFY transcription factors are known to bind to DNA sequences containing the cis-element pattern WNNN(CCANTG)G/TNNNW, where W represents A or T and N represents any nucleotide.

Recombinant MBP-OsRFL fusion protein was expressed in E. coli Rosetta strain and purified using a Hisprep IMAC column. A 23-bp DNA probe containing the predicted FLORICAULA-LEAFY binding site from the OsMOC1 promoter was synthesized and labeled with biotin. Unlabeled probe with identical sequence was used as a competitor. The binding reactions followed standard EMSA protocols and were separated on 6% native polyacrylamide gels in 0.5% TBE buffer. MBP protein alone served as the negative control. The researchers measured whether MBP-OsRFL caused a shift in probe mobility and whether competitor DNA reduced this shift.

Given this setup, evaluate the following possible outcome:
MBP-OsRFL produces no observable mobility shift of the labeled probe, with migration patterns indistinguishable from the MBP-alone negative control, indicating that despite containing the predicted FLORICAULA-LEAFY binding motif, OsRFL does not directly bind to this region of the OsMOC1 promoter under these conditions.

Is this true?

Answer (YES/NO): NO